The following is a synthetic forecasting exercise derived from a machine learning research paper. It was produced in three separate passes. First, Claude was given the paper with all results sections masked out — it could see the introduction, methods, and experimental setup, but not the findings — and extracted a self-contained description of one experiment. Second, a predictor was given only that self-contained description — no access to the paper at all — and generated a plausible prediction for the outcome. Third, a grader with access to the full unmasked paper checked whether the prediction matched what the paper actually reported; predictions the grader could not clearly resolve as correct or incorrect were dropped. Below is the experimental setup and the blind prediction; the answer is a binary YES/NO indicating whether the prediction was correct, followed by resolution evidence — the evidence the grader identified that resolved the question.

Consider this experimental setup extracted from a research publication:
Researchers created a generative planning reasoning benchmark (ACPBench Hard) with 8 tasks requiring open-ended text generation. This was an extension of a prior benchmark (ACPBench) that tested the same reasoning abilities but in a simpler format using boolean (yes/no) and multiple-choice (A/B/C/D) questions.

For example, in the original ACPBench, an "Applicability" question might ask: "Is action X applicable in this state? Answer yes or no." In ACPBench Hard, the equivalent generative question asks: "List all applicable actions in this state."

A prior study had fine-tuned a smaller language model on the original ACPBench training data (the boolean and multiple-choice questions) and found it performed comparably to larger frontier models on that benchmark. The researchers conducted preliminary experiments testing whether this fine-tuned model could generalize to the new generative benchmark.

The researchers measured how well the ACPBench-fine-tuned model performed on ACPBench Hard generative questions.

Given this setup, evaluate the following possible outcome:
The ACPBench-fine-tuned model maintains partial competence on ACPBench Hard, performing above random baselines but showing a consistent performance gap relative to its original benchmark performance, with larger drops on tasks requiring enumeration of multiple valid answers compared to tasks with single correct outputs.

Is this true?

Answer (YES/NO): NO